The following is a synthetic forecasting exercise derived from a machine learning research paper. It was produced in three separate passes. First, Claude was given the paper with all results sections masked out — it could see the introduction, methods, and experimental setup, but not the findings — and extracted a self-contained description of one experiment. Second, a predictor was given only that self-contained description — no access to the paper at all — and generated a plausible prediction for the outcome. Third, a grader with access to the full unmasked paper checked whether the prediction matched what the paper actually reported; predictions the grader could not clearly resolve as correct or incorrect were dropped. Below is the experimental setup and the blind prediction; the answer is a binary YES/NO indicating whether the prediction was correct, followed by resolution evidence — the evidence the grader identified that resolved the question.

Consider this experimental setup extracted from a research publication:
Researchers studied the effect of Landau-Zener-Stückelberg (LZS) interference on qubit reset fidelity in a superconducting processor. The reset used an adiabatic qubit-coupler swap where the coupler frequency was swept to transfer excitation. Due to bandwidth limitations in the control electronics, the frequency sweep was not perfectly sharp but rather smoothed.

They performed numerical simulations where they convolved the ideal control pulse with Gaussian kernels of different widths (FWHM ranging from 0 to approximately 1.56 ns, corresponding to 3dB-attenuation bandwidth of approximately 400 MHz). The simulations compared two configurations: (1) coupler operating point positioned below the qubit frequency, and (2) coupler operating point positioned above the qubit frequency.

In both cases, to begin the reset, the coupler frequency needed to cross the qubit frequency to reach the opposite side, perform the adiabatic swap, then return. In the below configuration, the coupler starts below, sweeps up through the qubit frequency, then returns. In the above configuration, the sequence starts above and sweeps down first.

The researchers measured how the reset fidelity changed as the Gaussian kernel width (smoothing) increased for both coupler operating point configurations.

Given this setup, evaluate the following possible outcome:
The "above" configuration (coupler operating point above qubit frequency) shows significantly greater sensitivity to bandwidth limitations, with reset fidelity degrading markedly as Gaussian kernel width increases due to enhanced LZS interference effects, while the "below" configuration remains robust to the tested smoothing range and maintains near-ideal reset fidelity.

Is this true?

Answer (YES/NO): YES